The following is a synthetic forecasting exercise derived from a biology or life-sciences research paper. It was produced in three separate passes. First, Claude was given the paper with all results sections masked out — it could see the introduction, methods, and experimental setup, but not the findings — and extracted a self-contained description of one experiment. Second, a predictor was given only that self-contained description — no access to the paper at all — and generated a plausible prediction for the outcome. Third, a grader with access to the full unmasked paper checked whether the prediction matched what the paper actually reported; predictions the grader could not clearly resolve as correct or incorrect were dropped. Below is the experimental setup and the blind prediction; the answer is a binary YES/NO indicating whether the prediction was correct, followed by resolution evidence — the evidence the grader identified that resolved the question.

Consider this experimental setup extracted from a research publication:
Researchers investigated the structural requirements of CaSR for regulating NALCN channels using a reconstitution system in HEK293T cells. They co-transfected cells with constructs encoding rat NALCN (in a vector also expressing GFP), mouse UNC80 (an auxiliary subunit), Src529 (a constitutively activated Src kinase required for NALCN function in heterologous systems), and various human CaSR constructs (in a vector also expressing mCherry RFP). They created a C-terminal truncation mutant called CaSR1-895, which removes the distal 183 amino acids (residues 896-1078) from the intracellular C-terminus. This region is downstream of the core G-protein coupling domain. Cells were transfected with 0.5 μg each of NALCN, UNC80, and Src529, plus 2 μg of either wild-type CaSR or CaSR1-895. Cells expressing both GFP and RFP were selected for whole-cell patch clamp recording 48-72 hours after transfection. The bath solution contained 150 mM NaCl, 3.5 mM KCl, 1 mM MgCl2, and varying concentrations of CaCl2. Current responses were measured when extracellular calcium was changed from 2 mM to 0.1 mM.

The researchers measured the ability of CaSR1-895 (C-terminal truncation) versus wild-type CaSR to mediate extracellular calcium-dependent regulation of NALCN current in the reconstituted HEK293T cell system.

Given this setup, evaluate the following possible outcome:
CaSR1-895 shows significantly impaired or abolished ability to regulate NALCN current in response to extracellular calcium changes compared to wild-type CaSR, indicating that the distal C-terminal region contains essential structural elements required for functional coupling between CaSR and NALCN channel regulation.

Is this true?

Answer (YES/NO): YES